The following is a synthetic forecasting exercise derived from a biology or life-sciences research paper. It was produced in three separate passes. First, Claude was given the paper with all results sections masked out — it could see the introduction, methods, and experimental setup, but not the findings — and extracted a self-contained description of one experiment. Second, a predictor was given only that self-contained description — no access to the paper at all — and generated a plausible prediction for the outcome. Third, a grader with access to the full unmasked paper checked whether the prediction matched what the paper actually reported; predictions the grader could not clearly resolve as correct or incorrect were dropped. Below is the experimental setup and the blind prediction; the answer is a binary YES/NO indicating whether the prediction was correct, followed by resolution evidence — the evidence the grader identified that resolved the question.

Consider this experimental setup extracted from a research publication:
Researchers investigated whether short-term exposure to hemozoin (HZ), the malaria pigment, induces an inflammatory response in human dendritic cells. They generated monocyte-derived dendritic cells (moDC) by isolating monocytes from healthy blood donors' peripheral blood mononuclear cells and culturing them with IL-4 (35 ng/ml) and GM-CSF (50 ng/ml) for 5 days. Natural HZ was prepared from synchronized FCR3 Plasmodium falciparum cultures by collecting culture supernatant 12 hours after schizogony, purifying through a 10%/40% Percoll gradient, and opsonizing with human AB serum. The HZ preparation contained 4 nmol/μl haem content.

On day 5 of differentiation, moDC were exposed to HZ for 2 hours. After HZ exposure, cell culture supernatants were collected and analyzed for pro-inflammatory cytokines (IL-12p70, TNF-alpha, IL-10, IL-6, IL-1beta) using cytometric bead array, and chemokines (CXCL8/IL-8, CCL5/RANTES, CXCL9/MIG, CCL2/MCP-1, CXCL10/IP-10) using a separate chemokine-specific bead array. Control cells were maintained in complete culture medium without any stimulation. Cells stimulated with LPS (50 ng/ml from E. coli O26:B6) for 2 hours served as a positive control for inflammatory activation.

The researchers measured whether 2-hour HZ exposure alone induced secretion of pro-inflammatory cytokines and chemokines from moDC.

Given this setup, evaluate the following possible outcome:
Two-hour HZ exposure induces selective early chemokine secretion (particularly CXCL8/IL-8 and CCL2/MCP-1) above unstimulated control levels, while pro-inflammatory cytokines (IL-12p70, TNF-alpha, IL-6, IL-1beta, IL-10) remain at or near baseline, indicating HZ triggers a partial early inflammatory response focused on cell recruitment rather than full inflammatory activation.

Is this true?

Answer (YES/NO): NO